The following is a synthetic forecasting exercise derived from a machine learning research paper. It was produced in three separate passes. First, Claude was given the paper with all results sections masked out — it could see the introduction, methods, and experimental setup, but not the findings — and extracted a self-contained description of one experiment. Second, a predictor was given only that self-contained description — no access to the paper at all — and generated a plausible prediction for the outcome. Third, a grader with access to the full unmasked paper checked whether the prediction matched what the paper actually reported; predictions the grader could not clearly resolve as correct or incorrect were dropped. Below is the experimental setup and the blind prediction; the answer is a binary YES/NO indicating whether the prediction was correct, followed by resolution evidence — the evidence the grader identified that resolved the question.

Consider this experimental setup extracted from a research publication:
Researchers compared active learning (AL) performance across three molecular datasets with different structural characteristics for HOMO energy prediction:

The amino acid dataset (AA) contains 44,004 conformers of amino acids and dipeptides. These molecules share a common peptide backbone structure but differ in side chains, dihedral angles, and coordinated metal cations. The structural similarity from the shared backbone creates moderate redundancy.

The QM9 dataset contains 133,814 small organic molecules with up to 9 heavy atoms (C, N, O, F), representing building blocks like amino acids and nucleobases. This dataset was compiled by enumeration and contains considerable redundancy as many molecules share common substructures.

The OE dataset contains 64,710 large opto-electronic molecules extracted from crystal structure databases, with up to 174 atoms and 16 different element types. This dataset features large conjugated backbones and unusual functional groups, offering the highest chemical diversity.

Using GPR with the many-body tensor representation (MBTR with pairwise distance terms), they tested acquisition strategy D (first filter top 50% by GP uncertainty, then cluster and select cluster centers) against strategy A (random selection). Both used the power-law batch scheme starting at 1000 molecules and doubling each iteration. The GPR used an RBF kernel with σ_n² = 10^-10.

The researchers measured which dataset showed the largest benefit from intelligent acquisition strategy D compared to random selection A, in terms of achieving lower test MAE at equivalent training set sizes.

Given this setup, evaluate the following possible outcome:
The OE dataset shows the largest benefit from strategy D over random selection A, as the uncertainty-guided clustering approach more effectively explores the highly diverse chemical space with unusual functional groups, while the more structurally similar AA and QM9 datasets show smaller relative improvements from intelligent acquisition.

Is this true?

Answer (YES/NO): NO